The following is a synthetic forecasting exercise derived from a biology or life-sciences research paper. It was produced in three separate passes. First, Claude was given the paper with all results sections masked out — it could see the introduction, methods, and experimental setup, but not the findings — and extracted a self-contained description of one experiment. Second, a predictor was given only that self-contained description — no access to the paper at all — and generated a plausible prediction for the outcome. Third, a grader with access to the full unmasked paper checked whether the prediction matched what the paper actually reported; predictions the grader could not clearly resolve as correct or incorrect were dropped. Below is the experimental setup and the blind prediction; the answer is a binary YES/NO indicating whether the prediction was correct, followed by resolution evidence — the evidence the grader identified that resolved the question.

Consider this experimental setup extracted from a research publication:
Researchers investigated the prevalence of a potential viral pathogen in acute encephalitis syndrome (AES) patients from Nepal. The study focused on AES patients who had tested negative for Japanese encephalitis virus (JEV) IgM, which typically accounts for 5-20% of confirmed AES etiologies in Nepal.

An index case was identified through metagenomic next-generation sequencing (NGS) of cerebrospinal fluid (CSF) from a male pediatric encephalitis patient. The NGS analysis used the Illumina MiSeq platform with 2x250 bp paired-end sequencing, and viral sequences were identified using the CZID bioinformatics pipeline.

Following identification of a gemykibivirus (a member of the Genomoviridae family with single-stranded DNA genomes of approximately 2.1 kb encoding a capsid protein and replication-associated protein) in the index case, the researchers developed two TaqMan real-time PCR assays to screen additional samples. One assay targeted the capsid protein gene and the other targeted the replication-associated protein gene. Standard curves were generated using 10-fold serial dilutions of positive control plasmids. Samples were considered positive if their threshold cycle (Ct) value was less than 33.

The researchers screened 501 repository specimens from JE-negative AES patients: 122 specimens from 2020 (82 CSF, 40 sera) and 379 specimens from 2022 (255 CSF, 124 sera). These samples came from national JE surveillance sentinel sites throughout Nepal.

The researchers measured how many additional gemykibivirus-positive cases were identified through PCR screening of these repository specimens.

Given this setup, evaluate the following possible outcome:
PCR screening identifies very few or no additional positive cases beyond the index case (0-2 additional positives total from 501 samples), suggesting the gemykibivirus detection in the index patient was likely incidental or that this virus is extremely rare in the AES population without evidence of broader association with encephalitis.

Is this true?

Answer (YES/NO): NO